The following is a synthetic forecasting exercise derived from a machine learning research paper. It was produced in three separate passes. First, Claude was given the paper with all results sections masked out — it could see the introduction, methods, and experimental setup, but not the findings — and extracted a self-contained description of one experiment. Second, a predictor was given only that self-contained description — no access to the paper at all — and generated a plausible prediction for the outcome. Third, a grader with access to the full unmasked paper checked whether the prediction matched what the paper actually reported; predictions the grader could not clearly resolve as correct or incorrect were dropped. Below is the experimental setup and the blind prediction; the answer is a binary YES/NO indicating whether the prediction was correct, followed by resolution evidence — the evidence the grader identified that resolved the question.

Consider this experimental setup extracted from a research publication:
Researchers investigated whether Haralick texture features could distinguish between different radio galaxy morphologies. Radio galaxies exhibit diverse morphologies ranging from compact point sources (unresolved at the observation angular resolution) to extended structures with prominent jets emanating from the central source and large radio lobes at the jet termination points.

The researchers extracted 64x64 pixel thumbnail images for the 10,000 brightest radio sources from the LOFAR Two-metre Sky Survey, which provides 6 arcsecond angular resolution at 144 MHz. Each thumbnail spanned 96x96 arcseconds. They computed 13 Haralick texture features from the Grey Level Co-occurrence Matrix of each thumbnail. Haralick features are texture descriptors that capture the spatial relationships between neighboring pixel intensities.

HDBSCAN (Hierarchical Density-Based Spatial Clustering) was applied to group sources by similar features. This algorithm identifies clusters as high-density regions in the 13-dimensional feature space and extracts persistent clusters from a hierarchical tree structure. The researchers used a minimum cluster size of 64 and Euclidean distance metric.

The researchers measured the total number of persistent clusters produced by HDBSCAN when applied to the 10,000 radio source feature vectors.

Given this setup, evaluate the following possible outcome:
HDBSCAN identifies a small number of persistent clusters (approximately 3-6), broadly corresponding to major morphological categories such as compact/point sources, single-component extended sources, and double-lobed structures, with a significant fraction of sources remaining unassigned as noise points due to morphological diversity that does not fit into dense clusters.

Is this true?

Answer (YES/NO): NO